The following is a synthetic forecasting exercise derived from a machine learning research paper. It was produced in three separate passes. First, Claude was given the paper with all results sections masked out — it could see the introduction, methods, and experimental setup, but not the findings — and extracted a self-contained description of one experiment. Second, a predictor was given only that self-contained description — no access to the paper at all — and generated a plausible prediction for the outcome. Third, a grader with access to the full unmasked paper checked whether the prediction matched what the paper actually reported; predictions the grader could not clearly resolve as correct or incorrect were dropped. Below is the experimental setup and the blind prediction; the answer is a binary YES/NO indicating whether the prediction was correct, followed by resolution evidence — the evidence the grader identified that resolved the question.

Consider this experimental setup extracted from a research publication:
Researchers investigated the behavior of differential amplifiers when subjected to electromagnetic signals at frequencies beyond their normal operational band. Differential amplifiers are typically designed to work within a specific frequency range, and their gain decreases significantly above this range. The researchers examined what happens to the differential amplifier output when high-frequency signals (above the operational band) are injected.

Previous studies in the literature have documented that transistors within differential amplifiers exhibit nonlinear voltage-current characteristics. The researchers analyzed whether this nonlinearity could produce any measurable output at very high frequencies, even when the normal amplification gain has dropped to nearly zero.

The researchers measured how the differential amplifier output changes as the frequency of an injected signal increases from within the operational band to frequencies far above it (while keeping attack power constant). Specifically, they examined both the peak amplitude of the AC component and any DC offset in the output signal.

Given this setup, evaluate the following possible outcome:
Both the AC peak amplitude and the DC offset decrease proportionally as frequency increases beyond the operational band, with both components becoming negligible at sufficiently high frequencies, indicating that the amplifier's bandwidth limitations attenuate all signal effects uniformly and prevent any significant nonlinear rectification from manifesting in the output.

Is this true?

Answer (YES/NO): NO